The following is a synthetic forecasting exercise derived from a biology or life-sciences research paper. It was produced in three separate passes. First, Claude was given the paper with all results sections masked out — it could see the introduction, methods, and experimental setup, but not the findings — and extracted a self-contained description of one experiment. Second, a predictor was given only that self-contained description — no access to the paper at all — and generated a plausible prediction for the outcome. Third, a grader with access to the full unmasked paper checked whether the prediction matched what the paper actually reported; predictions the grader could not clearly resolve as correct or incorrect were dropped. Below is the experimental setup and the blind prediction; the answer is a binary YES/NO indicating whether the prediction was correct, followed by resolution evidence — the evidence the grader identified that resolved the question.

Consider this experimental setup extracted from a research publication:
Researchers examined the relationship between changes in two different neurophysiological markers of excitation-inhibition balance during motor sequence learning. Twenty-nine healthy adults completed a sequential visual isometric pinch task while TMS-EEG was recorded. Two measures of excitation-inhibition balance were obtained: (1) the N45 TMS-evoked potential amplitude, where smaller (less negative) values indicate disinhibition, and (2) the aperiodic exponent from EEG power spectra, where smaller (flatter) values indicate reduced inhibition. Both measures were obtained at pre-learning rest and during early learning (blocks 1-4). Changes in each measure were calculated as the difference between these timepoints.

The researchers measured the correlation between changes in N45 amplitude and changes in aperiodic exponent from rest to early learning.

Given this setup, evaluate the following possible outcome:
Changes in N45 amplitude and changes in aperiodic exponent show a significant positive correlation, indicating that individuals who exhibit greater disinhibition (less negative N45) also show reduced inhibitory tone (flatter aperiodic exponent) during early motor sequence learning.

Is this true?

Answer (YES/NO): NO